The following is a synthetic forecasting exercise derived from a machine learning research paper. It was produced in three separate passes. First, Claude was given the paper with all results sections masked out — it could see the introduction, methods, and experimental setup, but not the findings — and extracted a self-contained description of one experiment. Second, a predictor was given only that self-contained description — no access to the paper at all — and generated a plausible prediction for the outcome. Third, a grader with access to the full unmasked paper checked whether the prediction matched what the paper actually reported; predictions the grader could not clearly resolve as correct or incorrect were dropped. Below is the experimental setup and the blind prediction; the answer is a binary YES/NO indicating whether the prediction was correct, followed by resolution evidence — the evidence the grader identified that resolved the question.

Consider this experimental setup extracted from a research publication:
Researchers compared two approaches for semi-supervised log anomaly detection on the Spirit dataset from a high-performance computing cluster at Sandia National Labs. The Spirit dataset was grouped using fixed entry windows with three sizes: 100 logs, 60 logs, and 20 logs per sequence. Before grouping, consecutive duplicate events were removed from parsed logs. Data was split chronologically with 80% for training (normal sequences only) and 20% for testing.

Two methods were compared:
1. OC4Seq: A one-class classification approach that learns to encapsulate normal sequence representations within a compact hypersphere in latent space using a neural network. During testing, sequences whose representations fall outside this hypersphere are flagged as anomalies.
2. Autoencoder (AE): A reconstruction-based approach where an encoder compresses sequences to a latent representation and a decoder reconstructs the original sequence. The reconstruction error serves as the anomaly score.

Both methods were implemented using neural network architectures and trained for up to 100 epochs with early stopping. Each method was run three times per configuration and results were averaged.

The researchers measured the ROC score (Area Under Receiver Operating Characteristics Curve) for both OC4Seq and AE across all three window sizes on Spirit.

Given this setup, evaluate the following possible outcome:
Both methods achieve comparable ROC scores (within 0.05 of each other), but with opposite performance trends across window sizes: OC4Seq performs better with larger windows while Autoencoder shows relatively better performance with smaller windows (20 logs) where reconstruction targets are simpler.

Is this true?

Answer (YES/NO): NO